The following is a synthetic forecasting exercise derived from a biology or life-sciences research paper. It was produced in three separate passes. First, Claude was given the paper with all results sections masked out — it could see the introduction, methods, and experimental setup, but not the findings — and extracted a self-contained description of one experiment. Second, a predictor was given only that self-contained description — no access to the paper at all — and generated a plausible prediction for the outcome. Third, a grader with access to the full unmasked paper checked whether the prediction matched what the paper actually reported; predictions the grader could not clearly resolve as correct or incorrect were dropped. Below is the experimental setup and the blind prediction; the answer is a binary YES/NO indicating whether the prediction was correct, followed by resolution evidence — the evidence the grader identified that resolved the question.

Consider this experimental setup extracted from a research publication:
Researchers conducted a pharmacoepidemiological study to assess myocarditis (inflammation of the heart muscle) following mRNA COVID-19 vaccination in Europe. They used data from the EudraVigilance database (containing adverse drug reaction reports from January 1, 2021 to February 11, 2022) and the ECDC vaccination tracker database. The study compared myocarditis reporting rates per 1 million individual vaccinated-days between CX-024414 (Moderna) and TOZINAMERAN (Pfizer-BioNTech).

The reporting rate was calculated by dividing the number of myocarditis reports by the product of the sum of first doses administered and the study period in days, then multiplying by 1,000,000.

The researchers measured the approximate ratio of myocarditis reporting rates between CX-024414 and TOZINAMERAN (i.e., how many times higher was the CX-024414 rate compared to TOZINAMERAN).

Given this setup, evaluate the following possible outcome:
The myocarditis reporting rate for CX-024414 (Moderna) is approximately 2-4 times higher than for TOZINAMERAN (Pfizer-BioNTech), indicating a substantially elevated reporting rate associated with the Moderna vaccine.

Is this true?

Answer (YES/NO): YES